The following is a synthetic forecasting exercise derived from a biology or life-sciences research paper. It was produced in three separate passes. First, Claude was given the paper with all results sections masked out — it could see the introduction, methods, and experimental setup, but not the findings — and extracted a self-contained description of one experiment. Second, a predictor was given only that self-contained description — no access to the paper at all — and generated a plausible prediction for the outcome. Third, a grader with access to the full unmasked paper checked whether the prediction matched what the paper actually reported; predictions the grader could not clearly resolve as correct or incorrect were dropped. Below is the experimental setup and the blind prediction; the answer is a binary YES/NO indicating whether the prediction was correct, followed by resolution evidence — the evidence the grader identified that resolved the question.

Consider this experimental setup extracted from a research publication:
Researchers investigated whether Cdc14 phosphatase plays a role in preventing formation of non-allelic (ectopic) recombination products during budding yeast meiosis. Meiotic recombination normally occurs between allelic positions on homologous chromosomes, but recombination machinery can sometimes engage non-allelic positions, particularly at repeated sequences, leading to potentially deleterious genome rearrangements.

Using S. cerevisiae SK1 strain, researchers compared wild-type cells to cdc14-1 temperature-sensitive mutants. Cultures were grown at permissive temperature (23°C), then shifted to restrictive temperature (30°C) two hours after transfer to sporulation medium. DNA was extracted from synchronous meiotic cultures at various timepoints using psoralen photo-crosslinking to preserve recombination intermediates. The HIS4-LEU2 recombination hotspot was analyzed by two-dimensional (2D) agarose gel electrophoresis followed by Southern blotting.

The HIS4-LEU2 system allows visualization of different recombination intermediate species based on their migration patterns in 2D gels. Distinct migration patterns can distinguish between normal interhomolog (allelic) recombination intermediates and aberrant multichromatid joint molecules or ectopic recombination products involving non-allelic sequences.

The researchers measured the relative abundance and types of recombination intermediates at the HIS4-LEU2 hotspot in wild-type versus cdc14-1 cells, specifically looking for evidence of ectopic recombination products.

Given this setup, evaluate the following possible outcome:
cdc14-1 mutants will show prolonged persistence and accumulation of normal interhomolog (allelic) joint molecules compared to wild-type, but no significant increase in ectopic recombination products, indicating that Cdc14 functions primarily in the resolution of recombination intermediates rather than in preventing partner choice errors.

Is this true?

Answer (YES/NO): NO